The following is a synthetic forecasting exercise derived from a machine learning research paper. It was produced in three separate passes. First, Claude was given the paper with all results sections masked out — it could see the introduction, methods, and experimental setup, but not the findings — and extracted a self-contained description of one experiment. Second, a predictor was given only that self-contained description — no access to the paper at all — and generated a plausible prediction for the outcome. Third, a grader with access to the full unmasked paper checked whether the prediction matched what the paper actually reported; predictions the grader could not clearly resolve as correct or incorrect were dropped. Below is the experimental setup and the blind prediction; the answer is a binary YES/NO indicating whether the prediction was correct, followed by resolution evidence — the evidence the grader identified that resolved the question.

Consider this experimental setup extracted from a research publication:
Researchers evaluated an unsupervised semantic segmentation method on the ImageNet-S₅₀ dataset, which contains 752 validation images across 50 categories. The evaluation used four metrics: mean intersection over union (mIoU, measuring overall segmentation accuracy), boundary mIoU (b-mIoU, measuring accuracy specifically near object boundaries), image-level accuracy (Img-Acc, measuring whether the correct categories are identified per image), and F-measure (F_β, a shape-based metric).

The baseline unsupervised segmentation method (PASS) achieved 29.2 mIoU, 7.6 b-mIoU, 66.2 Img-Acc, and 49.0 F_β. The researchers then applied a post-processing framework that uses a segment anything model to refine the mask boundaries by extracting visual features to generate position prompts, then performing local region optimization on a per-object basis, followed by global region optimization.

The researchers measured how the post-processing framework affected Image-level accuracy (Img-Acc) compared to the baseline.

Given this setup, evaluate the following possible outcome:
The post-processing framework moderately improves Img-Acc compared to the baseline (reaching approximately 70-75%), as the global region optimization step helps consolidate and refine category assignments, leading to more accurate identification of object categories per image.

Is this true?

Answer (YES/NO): NO